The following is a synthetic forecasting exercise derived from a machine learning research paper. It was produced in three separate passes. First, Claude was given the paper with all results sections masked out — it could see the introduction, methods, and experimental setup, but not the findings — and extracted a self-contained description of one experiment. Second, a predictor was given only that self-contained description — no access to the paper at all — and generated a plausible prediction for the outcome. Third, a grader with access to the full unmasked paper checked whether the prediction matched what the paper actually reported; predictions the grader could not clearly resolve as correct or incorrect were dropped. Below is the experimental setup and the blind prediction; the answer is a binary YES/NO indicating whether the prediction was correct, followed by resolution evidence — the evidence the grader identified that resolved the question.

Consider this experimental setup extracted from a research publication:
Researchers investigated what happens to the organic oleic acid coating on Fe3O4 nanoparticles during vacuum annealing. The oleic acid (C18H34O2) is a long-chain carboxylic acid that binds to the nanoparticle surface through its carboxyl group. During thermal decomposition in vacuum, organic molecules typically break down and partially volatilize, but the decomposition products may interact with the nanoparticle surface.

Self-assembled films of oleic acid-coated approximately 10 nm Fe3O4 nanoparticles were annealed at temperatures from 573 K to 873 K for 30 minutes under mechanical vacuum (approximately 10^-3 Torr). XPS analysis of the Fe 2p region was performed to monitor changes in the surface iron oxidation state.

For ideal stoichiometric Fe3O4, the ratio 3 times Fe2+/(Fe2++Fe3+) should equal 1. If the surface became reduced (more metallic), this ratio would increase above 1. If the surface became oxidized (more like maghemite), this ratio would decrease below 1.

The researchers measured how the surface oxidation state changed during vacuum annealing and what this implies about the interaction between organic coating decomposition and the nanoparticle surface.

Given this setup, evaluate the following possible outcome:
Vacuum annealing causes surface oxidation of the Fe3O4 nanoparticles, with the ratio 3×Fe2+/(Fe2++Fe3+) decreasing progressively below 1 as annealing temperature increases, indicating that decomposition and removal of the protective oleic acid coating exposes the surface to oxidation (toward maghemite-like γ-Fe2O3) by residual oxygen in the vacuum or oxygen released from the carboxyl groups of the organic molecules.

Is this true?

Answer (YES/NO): YES